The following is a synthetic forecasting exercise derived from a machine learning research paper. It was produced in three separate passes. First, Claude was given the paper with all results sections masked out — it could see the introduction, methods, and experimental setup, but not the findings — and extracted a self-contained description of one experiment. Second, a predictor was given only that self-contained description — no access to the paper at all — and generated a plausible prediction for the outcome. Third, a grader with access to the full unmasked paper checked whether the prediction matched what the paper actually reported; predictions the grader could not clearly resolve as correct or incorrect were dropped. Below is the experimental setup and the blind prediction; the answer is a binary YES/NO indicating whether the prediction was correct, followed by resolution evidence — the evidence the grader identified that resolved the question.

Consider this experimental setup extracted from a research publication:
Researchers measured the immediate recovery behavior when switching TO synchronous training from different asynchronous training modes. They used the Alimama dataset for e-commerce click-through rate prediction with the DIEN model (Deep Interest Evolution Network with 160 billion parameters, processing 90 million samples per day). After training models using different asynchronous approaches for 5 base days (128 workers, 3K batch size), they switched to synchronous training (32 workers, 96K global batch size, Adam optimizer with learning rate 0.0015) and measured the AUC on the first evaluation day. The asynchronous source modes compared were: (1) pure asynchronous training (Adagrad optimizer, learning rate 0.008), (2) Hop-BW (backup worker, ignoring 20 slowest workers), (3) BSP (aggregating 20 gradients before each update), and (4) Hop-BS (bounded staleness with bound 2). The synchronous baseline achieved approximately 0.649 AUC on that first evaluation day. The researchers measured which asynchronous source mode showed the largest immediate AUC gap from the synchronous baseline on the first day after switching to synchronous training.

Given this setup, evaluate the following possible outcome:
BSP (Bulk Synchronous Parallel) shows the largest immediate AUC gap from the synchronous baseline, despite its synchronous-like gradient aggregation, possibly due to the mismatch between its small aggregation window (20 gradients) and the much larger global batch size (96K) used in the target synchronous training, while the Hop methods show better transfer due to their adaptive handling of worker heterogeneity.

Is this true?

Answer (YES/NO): NO